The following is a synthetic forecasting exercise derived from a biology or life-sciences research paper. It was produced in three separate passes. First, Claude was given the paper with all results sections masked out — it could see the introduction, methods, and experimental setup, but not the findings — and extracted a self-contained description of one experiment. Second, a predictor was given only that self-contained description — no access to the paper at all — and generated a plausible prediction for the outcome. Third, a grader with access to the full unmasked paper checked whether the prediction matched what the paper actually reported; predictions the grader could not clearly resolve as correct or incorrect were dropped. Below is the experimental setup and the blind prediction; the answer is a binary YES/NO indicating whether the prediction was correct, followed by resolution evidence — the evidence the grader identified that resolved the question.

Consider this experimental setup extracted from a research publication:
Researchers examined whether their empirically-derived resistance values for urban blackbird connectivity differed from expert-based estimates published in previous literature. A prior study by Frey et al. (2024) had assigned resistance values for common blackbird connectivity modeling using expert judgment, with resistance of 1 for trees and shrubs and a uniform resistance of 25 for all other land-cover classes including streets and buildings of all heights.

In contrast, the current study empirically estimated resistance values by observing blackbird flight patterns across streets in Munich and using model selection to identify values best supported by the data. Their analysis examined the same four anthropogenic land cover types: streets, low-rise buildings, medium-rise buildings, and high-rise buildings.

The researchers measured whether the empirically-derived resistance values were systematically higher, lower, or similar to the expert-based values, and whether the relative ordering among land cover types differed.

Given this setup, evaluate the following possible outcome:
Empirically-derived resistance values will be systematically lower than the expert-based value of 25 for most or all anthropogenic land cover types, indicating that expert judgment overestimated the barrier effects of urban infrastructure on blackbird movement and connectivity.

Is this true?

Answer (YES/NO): NO